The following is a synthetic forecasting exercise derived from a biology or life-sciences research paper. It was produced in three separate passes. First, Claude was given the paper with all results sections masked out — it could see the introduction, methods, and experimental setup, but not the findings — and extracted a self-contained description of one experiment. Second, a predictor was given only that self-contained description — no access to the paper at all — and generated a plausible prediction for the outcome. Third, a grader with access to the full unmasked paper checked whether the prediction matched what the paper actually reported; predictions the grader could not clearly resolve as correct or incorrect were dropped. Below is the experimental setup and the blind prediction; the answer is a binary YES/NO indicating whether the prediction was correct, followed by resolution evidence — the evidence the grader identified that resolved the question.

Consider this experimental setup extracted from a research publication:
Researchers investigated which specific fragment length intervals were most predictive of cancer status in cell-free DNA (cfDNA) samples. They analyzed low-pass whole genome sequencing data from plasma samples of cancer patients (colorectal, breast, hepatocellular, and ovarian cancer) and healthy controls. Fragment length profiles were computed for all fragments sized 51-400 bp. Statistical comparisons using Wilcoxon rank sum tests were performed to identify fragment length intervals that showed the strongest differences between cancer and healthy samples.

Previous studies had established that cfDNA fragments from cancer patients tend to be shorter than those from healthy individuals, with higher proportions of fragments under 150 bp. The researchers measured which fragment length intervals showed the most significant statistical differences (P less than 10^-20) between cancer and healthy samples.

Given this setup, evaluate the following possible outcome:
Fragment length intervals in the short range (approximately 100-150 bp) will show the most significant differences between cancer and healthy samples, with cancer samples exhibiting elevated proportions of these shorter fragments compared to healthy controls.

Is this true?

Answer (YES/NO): YES